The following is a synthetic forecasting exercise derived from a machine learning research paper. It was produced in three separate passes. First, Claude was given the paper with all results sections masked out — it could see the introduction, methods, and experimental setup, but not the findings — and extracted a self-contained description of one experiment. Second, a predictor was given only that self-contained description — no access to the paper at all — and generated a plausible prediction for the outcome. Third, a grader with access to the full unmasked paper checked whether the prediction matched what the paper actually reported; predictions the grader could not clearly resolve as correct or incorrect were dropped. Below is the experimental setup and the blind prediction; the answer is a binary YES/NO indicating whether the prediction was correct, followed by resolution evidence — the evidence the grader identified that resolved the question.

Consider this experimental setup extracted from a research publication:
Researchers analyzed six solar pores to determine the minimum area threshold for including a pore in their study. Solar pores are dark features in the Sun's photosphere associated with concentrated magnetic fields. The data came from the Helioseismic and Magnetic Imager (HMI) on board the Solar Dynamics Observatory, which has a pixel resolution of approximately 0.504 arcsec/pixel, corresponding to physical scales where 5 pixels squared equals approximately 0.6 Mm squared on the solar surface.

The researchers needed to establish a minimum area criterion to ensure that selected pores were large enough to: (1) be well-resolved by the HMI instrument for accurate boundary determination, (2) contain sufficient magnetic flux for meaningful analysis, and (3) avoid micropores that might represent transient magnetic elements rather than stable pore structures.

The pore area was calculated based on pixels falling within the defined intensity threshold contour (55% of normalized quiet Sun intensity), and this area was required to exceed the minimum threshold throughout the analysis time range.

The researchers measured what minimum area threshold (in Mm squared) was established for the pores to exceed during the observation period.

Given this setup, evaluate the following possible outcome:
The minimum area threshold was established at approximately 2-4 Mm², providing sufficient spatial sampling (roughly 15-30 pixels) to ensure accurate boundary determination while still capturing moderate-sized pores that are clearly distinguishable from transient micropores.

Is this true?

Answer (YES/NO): NO